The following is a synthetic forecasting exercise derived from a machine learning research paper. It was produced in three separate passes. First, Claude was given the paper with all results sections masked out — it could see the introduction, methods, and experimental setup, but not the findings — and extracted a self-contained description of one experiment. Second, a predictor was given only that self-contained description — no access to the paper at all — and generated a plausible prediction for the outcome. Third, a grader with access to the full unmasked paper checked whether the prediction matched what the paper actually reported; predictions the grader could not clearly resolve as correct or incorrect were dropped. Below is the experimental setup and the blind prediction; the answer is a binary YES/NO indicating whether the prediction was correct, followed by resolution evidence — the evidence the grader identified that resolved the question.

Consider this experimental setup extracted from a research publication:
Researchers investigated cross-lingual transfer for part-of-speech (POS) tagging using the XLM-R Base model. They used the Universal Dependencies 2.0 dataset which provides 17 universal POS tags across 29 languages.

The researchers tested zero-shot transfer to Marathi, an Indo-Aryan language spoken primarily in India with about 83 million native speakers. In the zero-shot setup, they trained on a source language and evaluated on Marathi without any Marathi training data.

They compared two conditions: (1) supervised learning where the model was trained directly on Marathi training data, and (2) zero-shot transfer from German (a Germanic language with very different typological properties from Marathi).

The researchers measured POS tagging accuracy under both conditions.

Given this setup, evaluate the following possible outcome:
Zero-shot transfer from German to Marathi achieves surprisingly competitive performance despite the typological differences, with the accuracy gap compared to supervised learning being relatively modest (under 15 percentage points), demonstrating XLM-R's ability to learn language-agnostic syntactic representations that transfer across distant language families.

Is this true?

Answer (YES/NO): NO